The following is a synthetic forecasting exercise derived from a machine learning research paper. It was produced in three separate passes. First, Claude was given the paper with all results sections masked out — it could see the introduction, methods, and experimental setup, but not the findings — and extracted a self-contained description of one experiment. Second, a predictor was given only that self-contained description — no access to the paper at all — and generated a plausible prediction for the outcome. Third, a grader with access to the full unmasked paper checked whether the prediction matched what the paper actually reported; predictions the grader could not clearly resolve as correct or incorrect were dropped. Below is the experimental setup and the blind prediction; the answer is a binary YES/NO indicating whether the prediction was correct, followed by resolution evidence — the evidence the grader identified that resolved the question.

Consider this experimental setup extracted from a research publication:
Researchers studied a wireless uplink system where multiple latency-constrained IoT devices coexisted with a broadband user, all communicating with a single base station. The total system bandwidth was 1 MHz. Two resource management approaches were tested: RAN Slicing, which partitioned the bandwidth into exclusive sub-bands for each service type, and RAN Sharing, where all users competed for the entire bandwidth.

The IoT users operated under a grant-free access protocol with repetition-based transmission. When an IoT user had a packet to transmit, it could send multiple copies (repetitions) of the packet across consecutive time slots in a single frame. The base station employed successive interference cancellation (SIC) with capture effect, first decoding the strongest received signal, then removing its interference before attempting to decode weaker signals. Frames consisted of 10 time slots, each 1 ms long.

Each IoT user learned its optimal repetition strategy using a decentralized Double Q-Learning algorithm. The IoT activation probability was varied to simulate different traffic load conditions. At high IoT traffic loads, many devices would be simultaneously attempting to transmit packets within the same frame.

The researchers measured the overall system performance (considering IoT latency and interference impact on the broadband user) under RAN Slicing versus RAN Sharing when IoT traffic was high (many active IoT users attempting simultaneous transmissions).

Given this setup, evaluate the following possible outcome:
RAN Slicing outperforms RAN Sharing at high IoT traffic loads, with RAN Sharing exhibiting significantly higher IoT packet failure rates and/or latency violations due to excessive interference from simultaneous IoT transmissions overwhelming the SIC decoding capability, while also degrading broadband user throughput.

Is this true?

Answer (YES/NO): YES